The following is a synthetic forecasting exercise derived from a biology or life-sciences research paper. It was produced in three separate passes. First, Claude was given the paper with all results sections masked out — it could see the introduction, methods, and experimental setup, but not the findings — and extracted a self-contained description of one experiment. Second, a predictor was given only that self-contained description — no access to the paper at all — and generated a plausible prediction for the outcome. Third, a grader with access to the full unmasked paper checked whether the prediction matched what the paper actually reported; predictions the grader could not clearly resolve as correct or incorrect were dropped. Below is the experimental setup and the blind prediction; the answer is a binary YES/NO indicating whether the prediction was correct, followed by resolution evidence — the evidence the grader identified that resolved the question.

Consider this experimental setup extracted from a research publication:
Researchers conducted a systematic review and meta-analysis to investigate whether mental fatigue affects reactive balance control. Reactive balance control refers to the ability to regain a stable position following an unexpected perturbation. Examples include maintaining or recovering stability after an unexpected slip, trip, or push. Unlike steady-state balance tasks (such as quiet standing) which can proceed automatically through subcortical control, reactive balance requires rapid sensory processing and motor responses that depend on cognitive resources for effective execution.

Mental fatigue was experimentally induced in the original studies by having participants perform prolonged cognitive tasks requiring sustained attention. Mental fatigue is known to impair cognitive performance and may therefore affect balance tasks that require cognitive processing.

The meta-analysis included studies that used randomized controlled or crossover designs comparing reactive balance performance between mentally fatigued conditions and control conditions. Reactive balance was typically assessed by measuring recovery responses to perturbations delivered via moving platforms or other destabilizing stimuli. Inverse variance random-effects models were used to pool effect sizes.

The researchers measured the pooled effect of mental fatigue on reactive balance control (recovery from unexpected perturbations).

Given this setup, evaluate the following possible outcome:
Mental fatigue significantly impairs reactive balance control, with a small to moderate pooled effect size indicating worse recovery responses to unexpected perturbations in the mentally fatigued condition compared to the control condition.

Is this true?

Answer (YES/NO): NO